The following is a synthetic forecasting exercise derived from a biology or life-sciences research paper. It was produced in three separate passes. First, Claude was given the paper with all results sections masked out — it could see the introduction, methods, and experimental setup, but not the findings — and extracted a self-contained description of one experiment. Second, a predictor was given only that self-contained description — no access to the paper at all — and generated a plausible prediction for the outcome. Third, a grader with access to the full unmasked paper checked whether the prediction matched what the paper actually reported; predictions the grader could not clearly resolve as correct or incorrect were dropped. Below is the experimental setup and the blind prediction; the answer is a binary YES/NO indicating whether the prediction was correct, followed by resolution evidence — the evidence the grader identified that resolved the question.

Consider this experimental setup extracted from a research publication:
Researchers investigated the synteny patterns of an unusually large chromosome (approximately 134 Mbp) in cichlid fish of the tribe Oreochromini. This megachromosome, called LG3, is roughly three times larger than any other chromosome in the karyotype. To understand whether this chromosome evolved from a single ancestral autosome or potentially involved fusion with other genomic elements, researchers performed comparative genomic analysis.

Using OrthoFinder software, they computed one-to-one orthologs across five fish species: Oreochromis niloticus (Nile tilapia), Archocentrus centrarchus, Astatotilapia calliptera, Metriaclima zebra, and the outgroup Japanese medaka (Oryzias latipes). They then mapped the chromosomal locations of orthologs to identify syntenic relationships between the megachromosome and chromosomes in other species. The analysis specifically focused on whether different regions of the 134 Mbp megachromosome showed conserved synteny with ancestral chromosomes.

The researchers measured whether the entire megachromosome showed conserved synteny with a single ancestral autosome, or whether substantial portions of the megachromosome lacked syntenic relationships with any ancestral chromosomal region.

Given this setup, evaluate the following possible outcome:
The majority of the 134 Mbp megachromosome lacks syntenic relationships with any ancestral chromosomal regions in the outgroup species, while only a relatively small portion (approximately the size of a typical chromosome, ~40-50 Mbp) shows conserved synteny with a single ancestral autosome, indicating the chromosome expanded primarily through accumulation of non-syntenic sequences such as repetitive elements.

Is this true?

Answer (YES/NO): NO